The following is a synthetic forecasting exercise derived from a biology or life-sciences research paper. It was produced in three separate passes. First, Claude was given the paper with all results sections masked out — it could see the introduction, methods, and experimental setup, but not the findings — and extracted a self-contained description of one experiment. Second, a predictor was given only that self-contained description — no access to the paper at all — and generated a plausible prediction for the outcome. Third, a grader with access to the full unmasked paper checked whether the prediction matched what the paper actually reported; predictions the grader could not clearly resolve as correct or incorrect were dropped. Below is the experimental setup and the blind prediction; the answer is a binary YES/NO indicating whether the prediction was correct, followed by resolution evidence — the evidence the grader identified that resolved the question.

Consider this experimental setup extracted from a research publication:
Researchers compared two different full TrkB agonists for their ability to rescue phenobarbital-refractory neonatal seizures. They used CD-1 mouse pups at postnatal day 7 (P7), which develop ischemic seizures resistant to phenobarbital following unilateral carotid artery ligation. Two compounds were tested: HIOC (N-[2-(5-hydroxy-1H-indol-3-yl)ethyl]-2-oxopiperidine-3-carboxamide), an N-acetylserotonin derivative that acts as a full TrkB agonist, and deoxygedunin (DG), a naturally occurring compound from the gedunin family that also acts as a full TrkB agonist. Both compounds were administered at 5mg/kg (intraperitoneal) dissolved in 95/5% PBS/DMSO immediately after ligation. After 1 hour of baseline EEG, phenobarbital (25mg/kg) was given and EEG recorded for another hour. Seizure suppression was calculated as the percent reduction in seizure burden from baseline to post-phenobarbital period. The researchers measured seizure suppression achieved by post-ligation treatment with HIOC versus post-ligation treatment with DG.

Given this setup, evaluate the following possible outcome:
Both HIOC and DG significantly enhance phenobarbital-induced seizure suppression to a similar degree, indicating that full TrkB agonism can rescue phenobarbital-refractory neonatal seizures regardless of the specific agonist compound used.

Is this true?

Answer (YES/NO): YES